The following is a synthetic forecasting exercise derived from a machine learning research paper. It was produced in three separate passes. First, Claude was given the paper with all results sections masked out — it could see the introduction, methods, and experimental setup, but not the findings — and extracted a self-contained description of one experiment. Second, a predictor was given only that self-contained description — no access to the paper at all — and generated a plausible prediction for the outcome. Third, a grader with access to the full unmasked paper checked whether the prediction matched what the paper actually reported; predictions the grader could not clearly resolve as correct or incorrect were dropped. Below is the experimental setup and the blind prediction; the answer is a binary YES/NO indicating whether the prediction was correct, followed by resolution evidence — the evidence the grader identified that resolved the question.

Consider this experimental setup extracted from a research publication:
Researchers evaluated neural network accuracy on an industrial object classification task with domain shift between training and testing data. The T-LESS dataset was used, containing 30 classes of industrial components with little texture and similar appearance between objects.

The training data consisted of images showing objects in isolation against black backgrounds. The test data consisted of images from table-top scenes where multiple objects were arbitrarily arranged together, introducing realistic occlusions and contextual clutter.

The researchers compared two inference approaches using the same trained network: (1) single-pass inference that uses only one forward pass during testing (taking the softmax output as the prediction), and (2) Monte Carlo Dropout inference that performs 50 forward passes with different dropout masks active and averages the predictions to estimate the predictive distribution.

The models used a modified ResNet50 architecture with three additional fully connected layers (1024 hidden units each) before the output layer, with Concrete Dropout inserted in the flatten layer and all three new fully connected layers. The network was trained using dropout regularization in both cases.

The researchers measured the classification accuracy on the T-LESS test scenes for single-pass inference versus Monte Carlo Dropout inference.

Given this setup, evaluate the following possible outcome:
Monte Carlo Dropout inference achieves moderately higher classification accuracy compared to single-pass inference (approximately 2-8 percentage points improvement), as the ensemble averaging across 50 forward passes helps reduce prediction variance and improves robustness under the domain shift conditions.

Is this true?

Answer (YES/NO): NO